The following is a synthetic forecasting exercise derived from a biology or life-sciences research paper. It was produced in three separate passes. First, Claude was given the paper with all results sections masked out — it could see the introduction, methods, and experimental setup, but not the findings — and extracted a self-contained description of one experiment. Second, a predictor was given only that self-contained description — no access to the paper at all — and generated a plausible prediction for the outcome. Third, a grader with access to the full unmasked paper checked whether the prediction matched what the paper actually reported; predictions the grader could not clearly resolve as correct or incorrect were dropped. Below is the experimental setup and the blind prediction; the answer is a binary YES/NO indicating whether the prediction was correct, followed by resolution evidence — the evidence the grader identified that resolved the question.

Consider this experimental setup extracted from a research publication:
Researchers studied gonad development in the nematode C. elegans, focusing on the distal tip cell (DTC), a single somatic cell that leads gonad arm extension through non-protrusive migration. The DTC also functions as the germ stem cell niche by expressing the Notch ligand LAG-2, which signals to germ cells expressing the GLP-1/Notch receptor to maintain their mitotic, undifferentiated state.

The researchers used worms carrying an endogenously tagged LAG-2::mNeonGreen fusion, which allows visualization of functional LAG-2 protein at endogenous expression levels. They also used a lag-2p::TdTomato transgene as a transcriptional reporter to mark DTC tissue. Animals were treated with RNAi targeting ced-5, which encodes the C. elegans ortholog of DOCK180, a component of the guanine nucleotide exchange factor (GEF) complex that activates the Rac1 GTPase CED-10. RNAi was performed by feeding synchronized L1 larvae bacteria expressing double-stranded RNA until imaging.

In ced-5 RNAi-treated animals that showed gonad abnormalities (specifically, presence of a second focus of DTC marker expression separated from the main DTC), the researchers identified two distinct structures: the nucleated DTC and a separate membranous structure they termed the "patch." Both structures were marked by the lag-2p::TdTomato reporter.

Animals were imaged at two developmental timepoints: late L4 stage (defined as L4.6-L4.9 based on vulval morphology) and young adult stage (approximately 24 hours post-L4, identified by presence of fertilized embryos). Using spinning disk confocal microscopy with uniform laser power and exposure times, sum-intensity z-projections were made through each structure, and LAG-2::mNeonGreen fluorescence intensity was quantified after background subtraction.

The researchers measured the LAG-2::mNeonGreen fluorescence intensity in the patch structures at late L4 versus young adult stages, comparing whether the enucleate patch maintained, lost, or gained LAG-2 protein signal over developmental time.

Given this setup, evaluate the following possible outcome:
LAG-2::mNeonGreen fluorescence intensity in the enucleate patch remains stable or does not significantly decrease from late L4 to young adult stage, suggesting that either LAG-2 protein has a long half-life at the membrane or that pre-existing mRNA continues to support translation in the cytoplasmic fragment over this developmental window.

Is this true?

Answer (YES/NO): NO